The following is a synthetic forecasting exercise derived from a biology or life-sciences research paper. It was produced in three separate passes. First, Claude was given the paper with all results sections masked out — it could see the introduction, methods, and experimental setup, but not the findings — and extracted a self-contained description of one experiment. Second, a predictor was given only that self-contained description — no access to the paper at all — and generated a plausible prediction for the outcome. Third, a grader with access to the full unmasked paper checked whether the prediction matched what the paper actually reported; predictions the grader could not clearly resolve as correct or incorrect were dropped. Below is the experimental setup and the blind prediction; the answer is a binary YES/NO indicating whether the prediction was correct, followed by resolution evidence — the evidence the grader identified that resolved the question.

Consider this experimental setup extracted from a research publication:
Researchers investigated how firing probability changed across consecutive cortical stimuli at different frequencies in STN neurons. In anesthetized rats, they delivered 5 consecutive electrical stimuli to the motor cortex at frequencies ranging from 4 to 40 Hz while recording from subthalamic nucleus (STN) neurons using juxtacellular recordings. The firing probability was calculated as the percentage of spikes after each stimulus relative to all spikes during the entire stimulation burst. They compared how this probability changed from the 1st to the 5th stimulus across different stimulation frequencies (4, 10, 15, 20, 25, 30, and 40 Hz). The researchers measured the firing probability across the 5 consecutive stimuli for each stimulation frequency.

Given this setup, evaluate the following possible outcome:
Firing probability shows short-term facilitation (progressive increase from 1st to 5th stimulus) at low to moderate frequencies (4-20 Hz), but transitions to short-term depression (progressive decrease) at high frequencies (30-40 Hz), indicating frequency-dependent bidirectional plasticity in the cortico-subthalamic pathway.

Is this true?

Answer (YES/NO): NO